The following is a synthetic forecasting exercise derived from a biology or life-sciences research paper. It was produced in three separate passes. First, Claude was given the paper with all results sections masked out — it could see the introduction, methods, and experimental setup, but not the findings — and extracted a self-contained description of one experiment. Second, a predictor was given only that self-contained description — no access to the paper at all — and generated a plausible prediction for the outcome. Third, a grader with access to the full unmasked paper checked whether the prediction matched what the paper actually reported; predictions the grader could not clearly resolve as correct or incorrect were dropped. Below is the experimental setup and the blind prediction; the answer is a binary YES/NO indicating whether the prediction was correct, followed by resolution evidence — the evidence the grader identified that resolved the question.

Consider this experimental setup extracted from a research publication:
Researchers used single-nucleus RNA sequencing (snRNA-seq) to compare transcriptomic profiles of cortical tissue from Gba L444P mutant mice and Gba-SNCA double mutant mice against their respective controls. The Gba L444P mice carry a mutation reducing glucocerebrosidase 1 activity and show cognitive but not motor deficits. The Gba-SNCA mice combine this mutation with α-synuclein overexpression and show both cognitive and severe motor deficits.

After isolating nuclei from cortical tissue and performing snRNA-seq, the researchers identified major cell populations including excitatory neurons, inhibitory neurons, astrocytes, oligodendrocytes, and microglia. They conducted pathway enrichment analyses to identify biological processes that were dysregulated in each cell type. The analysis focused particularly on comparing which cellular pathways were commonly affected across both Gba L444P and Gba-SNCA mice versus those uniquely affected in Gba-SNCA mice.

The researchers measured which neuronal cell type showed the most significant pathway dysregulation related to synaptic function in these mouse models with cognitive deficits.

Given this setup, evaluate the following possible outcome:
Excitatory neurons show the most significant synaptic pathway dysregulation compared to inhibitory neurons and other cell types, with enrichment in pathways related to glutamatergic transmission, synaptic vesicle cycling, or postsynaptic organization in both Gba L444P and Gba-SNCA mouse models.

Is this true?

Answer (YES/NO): YES